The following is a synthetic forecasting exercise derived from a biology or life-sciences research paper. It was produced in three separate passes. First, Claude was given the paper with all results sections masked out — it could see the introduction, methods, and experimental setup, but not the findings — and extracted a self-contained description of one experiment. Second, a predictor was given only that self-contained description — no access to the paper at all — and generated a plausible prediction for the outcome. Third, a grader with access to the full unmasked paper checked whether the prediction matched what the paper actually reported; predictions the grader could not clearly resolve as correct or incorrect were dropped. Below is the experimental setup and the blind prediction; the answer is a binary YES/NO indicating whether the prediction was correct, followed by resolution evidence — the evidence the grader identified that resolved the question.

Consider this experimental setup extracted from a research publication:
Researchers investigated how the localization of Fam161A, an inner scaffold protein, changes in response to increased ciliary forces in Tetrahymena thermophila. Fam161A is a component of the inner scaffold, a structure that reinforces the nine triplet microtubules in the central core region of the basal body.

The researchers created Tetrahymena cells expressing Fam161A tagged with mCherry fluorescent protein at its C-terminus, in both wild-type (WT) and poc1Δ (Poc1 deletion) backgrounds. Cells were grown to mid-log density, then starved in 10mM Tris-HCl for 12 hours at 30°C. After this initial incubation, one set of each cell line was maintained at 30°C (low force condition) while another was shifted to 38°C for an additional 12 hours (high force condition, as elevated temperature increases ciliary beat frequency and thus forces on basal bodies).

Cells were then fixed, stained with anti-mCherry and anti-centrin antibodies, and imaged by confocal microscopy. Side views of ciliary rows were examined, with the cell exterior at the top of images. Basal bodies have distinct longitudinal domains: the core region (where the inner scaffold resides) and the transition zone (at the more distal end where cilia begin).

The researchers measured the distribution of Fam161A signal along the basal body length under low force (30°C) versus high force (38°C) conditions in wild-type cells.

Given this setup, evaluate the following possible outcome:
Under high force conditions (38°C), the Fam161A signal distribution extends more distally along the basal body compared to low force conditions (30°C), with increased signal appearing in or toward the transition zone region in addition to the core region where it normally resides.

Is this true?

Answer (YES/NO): NO